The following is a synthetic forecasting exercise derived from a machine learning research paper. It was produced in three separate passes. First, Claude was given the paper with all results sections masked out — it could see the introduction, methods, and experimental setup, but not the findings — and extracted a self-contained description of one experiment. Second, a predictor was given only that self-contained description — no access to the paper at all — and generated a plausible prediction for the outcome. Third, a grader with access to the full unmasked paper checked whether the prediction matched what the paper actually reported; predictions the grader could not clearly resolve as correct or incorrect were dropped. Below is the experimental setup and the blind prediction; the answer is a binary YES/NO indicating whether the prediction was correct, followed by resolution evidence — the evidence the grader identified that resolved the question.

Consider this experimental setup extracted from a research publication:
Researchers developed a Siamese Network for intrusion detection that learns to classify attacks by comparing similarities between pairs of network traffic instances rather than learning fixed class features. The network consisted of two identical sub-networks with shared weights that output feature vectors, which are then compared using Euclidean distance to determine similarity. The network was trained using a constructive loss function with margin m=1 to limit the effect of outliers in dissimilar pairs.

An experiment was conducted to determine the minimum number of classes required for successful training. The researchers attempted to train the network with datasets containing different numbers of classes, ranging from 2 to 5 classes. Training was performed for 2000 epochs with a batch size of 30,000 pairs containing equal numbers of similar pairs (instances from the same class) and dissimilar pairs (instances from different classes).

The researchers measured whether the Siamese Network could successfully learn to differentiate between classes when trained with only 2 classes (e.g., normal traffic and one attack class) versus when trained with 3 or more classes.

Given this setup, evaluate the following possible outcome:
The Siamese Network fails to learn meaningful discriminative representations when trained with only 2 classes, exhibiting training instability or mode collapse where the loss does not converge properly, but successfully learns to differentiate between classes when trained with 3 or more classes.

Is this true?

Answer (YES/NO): YES